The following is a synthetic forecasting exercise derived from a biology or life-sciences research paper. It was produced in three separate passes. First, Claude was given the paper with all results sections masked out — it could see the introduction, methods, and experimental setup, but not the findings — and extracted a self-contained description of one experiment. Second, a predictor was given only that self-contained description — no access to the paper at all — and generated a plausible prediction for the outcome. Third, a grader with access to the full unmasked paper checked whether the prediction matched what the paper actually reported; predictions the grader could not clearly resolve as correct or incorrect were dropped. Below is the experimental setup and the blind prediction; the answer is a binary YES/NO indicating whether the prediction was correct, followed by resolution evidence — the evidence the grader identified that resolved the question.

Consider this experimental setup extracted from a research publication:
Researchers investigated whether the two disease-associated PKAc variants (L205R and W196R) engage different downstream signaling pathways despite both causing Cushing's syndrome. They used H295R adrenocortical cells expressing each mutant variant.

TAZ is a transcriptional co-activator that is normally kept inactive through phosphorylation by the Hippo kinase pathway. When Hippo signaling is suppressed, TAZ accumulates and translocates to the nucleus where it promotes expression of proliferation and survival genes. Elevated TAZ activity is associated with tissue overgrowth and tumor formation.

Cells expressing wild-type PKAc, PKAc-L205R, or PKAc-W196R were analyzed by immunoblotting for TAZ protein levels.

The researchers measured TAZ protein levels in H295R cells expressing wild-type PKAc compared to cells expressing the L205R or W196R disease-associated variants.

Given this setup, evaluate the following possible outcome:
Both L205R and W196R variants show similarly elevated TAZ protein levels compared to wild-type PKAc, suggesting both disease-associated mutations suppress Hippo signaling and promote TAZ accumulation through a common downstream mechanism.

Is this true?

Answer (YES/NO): NO